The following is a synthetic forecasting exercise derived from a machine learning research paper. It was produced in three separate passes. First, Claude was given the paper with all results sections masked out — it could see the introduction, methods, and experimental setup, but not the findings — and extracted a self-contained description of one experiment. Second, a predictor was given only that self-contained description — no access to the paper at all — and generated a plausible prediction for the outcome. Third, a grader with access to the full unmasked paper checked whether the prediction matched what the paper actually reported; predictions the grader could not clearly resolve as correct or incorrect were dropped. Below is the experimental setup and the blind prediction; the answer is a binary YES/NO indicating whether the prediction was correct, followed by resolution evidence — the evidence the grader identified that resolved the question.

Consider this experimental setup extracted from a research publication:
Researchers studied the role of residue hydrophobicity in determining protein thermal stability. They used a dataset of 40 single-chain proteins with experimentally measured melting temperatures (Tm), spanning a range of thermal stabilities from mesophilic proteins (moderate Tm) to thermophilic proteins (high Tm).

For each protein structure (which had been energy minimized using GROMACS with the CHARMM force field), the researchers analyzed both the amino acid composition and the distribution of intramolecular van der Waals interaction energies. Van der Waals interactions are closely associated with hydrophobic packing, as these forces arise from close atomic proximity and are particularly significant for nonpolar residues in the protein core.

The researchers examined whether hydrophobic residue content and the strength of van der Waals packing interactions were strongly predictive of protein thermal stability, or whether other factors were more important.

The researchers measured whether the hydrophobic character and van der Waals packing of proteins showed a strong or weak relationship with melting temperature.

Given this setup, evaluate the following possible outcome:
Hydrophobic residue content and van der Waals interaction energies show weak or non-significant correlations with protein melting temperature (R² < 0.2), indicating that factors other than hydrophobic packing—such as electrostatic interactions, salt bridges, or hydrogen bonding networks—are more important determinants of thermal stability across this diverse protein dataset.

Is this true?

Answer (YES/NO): YES